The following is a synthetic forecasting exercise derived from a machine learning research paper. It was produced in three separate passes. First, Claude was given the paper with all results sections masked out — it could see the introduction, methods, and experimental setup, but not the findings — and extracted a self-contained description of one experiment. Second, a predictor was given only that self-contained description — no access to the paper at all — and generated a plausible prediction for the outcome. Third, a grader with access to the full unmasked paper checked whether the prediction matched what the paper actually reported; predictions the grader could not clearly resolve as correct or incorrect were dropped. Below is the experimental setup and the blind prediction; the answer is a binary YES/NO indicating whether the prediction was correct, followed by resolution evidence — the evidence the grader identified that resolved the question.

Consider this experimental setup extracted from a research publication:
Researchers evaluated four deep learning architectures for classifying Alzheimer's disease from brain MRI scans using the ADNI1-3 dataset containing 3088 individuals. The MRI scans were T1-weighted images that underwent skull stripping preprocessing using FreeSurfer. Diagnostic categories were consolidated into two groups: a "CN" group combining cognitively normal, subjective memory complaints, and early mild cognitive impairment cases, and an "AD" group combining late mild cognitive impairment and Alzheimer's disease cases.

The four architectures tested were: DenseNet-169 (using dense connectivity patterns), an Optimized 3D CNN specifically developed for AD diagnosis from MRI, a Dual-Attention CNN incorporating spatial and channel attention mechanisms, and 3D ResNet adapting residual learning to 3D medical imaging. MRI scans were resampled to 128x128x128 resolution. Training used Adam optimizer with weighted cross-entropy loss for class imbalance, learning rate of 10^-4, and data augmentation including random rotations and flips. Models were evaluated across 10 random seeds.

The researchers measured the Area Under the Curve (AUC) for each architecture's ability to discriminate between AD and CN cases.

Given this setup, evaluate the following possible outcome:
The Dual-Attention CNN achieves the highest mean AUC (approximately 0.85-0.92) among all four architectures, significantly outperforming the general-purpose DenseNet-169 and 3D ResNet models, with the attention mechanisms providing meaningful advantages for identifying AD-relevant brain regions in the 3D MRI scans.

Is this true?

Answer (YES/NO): NO